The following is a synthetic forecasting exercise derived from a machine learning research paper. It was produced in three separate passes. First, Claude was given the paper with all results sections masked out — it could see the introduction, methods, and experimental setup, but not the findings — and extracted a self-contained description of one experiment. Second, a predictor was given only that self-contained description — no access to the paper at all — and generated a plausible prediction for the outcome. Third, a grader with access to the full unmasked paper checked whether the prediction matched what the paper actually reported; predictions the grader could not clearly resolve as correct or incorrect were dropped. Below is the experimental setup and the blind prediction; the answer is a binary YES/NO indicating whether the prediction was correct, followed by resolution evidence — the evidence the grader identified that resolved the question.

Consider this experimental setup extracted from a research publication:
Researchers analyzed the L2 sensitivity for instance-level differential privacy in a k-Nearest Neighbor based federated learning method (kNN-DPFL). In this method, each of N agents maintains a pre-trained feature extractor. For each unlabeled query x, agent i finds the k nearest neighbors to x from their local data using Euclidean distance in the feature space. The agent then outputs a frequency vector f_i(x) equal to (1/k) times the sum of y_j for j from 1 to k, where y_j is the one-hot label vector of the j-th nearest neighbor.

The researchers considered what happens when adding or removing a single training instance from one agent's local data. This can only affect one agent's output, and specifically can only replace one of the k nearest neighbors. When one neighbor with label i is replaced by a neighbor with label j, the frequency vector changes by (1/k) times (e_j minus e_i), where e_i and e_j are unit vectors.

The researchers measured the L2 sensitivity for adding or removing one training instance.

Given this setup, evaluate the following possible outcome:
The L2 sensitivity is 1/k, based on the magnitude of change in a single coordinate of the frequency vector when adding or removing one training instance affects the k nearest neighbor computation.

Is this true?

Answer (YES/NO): NO